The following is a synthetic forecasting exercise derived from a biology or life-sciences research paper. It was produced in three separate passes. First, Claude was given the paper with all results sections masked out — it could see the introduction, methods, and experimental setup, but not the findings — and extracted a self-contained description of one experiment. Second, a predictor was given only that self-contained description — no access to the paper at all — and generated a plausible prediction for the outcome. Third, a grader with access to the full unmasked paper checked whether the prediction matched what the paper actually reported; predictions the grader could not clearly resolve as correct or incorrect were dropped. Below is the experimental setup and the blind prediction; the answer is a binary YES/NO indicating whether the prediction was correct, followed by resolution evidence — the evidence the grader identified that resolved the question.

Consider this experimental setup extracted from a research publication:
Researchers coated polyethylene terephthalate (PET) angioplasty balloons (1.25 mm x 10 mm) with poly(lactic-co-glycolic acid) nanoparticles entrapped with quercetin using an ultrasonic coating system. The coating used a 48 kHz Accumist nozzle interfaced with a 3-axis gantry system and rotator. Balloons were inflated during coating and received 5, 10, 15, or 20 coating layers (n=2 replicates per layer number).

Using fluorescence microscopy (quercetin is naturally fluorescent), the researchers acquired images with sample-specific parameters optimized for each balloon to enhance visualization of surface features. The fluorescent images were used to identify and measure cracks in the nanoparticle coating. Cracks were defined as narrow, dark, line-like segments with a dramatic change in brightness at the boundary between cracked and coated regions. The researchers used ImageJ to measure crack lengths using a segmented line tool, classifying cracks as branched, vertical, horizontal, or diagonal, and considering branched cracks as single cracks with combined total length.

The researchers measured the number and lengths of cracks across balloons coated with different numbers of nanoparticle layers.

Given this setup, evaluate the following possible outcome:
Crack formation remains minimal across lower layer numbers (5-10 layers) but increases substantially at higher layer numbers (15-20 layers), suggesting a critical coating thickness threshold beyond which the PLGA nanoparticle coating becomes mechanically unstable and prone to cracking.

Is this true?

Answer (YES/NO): NO